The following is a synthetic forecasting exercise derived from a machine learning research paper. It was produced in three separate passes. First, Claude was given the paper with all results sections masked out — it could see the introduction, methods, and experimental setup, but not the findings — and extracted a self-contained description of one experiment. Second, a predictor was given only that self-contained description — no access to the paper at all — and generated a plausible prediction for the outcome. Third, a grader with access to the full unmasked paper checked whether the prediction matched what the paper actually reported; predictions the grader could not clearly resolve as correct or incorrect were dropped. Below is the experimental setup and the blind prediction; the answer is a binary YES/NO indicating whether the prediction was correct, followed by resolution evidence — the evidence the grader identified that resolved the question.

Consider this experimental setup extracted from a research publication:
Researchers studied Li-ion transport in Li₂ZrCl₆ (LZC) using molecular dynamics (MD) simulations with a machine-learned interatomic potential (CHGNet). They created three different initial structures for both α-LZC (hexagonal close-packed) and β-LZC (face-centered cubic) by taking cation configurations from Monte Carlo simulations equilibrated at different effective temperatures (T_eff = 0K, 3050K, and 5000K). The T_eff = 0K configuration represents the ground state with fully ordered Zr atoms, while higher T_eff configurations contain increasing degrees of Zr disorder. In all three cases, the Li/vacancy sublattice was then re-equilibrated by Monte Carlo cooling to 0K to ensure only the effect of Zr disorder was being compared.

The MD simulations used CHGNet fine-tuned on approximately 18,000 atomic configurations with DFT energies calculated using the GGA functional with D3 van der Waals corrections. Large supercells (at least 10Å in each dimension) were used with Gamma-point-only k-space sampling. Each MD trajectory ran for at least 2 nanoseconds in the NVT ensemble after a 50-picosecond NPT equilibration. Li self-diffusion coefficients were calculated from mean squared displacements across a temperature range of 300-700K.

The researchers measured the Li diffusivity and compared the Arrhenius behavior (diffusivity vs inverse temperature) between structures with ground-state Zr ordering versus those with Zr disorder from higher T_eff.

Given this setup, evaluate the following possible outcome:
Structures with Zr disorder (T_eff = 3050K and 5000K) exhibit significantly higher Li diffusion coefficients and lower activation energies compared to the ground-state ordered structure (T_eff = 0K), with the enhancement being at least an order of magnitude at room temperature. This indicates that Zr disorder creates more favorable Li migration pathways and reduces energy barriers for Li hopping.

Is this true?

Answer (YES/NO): YES